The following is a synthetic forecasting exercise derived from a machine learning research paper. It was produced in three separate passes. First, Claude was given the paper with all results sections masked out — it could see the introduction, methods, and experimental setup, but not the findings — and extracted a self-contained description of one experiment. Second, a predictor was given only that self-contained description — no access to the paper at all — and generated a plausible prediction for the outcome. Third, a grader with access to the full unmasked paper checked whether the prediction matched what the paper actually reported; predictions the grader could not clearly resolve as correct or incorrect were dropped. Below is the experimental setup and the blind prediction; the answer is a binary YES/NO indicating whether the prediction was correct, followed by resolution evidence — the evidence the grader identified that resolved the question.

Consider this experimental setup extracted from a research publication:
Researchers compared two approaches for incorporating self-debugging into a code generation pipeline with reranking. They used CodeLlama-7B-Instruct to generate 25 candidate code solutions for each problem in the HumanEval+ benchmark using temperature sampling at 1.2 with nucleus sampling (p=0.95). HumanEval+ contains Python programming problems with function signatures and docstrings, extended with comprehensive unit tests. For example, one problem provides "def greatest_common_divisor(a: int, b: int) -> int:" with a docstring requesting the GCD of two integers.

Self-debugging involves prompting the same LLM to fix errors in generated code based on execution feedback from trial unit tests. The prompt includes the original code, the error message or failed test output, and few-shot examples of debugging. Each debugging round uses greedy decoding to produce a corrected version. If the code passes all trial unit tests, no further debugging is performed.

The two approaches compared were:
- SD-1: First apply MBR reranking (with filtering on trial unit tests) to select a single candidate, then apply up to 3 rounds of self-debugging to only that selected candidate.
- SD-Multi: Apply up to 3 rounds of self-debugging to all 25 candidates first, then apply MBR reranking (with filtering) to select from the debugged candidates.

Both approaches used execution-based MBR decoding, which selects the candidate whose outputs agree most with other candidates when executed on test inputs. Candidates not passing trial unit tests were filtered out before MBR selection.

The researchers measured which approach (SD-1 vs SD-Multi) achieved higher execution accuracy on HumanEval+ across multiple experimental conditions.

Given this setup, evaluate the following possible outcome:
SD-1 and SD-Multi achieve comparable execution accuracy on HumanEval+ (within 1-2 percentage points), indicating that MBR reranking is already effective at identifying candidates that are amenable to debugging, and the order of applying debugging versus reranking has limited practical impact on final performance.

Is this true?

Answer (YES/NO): NO